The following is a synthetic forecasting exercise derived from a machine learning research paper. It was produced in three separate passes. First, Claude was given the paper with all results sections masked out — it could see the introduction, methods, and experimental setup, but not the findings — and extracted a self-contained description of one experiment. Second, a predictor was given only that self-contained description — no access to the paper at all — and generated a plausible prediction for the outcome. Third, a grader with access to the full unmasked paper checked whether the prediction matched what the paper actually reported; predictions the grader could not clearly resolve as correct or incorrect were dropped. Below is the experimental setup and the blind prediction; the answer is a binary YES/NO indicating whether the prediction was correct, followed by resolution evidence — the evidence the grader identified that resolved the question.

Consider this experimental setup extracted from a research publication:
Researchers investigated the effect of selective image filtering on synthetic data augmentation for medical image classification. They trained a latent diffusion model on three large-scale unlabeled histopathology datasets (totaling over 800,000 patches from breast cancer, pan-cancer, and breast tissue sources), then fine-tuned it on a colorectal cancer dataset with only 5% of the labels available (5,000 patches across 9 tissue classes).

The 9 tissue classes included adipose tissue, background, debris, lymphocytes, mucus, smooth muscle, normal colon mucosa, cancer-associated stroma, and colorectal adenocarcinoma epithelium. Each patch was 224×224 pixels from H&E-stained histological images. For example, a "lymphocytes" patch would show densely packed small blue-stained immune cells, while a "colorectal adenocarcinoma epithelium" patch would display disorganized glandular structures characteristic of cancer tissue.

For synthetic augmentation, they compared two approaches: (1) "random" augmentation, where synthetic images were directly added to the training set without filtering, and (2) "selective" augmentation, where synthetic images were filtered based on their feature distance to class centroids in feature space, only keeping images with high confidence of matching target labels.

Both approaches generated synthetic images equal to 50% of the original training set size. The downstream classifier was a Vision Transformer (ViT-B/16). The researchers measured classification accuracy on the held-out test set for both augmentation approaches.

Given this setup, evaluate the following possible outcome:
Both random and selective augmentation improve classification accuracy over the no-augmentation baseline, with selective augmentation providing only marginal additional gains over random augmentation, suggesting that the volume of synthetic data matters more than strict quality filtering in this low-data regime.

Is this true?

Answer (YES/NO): NO